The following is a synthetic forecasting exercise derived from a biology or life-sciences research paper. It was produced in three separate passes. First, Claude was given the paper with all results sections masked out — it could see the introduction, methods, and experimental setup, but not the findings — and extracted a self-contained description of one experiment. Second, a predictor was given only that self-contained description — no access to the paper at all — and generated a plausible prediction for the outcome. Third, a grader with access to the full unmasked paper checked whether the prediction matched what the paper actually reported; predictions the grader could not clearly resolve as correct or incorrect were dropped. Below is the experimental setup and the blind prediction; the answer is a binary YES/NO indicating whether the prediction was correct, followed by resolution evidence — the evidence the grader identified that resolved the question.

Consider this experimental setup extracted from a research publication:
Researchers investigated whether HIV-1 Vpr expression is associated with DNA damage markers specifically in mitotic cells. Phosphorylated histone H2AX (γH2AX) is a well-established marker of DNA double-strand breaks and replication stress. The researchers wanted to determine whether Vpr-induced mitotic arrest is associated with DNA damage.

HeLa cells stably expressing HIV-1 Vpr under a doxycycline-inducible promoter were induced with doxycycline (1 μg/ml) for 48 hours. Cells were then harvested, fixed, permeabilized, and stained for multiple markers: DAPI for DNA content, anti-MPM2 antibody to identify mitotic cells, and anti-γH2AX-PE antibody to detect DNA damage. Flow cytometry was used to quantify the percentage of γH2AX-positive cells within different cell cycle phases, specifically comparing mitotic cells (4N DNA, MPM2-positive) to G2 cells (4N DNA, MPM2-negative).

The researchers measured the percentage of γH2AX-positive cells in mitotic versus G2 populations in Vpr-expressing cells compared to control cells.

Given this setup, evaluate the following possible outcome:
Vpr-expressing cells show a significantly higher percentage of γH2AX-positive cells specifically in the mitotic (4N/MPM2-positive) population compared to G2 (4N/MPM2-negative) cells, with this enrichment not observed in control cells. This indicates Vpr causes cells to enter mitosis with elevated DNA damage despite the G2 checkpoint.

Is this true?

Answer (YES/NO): NO